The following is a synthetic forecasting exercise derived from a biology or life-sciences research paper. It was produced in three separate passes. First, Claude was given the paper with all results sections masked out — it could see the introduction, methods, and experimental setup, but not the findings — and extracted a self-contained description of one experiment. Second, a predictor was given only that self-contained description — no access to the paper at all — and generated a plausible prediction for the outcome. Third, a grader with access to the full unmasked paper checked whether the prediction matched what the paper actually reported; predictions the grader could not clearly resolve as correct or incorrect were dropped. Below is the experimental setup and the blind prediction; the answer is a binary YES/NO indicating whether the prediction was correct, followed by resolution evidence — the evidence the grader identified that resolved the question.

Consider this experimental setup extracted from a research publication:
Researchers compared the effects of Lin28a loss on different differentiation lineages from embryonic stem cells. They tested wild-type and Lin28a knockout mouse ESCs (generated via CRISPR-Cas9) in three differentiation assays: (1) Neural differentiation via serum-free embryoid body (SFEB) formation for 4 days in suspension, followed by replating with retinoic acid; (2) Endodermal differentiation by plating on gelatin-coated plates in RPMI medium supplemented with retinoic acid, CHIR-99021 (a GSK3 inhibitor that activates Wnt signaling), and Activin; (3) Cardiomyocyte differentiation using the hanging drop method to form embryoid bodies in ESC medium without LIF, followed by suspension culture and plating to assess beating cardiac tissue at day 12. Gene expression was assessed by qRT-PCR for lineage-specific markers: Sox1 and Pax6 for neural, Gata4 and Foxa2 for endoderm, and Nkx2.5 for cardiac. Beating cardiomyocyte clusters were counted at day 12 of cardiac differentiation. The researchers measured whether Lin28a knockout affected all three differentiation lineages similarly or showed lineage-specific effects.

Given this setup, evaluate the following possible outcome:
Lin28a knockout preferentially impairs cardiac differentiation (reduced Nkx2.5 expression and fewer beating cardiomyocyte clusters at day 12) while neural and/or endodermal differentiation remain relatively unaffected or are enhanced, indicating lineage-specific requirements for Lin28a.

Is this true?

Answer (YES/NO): NO